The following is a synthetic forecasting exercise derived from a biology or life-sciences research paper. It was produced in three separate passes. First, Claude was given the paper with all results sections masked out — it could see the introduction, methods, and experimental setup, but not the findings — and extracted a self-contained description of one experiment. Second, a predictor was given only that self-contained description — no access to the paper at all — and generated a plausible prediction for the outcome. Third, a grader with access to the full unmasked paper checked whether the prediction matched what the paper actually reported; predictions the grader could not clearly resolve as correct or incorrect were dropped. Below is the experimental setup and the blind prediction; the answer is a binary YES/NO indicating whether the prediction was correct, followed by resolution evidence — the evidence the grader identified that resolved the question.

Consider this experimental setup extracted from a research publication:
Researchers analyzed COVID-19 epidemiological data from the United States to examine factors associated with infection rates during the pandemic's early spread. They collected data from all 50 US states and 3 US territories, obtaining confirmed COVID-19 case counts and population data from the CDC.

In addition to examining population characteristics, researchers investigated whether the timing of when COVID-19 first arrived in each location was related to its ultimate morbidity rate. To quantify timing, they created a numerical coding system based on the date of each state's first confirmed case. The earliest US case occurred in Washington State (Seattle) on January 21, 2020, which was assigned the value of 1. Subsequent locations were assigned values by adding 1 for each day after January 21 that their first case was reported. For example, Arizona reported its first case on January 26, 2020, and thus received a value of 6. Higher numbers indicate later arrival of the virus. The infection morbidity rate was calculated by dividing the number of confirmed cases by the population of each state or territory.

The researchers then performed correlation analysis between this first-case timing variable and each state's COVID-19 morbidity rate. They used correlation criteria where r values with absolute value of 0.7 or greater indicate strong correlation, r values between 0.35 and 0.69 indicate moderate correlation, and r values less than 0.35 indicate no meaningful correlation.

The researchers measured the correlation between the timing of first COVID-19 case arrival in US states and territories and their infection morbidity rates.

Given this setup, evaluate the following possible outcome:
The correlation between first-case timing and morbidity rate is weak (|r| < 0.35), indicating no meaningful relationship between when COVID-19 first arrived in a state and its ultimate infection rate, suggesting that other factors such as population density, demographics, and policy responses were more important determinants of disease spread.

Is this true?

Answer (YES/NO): YES